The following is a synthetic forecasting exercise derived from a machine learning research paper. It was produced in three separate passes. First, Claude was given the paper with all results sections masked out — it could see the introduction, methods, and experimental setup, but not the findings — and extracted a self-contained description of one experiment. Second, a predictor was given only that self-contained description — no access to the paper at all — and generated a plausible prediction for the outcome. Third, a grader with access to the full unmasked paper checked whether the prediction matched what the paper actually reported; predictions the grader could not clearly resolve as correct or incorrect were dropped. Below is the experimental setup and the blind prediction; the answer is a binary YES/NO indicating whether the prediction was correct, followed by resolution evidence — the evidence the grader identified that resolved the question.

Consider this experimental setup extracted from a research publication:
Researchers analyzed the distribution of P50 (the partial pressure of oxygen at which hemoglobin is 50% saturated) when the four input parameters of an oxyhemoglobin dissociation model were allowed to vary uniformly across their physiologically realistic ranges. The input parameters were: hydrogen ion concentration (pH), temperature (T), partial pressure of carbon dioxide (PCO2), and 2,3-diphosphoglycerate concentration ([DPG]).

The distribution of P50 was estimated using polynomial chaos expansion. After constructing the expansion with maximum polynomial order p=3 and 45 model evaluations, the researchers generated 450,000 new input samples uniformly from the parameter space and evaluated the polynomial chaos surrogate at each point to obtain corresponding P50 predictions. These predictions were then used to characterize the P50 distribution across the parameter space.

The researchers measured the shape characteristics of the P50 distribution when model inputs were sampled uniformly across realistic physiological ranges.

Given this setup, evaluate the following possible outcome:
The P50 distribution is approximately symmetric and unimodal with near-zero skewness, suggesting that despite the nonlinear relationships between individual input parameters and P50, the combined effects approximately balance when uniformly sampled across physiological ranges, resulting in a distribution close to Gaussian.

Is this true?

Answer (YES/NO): NO